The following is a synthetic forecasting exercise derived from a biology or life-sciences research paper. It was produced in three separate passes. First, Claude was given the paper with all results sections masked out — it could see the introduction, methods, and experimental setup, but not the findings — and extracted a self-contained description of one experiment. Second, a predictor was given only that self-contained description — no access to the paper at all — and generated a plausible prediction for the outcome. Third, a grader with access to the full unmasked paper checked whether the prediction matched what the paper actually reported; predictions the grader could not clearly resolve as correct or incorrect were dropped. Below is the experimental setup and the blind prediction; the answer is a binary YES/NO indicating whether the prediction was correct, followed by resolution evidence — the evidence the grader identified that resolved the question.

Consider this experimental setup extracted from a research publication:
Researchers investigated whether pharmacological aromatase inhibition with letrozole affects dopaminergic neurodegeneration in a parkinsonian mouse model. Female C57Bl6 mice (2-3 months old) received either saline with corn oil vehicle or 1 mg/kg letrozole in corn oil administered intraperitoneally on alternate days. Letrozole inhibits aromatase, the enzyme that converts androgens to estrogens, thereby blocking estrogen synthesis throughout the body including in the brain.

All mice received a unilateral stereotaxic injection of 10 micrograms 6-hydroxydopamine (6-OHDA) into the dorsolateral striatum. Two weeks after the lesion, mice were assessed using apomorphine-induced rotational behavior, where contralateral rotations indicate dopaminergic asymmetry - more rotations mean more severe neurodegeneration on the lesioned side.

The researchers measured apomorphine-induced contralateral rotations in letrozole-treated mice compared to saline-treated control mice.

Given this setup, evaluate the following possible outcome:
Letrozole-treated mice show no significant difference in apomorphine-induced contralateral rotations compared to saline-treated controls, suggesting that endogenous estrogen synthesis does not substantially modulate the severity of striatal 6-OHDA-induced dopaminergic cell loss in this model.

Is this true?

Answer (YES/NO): YES